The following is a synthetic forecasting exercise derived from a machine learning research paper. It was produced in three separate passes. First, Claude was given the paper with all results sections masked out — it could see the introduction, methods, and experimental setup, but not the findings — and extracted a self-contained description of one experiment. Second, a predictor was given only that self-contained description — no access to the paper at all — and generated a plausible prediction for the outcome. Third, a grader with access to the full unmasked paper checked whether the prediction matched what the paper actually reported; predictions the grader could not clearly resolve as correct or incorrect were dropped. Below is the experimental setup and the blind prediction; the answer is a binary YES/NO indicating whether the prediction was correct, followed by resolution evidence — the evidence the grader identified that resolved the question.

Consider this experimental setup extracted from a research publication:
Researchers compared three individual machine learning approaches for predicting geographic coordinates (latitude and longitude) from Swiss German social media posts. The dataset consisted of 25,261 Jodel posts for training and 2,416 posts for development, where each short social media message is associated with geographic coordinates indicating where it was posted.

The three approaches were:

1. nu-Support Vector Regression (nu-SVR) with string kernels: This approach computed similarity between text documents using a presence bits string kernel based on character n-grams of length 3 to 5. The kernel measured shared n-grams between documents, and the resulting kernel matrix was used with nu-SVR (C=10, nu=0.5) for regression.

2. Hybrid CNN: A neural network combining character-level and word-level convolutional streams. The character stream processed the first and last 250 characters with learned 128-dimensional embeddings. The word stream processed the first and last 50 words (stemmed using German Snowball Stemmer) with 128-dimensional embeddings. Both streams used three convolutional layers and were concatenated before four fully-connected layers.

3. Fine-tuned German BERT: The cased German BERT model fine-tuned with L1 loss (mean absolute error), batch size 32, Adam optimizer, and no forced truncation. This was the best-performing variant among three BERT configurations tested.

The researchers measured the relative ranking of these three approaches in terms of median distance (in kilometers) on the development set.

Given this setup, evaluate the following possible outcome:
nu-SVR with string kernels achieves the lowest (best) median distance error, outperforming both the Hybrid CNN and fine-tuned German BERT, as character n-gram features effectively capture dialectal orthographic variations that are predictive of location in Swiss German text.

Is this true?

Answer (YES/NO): NO